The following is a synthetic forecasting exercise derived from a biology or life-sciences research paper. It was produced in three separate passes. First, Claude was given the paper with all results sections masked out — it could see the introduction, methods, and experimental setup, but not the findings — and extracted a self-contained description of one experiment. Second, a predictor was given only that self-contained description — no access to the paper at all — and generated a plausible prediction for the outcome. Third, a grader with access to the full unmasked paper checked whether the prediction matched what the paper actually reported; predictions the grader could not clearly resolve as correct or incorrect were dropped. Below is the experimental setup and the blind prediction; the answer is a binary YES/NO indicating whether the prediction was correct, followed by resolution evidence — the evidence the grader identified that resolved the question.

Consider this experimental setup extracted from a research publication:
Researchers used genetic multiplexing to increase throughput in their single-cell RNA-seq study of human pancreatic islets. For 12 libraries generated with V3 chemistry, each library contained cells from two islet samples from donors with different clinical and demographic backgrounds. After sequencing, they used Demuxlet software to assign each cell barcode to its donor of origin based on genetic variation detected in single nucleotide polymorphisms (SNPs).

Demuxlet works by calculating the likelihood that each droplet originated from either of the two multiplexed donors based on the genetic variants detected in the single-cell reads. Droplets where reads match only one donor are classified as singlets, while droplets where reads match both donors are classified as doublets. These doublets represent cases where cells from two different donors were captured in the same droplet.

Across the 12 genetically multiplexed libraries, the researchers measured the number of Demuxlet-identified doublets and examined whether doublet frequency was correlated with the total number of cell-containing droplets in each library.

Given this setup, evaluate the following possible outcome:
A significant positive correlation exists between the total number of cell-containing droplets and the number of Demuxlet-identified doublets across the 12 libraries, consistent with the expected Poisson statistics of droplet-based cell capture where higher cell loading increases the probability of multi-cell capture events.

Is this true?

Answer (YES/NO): YES